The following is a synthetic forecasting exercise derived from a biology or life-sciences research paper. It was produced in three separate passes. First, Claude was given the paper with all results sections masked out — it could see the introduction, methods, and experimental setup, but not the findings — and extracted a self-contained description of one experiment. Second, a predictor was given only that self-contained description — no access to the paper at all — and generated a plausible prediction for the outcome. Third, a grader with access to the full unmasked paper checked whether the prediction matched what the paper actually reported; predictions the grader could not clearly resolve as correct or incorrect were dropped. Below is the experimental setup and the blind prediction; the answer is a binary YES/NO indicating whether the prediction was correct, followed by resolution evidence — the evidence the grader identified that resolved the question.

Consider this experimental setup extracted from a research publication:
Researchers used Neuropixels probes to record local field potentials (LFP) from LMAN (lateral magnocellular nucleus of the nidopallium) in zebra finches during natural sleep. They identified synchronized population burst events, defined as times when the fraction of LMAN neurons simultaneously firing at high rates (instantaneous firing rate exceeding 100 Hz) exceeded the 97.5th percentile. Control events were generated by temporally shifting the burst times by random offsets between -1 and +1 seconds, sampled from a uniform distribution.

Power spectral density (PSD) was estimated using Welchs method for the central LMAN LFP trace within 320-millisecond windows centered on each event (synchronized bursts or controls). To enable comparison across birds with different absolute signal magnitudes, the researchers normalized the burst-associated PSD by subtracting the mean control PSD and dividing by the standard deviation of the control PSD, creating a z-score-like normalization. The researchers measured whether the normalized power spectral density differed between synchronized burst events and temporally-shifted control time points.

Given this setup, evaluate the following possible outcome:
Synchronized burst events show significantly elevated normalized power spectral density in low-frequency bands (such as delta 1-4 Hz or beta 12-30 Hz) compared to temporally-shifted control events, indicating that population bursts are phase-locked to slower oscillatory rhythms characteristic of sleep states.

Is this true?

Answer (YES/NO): YES